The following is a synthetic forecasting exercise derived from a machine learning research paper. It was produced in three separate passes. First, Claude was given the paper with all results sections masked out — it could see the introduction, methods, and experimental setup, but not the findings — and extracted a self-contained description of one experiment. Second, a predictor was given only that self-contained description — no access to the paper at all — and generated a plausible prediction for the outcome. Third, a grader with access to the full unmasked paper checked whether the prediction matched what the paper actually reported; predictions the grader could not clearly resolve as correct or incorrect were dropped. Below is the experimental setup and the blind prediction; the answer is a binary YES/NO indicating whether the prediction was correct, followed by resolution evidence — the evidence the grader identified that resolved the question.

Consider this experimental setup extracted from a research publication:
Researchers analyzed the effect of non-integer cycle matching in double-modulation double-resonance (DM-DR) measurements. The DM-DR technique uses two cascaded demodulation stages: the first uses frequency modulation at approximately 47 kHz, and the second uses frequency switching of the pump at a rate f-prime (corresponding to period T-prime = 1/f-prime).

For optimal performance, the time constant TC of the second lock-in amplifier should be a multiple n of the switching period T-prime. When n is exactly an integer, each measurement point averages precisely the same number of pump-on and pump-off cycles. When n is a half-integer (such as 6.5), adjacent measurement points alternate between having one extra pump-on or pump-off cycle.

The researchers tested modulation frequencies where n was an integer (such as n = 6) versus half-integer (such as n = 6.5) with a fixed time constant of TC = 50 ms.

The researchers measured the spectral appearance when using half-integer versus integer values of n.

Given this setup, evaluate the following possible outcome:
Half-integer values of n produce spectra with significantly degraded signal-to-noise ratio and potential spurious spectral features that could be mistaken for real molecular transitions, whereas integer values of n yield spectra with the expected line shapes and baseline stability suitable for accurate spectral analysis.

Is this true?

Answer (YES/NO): NO